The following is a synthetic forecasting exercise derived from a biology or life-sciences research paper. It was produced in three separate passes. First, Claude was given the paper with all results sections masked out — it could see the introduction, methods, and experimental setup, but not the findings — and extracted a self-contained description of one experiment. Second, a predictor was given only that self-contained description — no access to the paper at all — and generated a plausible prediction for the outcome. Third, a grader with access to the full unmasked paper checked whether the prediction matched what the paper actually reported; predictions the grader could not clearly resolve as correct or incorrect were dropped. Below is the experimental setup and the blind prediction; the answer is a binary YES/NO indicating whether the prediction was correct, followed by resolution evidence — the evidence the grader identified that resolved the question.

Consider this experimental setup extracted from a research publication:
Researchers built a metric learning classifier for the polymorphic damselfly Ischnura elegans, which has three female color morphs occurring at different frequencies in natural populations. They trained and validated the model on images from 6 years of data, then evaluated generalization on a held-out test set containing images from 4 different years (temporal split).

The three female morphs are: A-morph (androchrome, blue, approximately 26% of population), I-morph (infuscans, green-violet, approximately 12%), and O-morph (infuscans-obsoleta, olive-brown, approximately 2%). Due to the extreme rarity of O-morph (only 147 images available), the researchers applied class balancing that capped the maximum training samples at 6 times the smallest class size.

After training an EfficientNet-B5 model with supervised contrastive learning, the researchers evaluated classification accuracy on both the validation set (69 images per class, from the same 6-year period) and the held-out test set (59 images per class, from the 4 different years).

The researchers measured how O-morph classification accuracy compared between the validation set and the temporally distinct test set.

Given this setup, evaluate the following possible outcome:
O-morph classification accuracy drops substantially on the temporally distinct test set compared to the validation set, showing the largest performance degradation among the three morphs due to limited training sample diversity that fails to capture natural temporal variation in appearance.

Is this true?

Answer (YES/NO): NO